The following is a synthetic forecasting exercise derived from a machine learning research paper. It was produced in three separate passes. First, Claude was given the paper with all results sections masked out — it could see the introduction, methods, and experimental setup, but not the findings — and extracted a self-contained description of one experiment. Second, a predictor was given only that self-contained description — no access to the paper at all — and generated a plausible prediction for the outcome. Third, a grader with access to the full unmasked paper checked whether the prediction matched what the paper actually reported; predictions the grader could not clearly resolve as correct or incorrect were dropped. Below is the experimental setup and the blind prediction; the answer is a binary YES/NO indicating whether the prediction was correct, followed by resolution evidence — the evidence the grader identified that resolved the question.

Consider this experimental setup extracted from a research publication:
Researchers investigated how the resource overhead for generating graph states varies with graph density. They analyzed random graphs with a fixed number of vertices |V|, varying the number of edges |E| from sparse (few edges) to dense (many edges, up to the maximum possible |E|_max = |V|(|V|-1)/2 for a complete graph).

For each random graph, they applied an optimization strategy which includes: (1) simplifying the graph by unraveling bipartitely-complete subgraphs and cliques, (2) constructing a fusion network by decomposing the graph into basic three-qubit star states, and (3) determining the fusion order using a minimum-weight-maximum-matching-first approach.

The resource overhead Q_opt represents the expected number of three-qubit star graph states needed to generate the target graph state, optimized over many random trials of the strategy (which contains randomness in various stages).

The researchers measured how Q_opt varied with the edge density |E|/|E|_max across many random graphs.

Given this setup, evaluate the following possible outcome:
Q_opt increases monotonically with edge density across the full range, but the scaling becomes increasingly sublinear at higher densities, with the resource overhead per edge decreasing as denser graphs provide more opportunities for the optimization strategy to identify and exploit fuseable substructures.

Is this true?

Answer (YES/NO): NO